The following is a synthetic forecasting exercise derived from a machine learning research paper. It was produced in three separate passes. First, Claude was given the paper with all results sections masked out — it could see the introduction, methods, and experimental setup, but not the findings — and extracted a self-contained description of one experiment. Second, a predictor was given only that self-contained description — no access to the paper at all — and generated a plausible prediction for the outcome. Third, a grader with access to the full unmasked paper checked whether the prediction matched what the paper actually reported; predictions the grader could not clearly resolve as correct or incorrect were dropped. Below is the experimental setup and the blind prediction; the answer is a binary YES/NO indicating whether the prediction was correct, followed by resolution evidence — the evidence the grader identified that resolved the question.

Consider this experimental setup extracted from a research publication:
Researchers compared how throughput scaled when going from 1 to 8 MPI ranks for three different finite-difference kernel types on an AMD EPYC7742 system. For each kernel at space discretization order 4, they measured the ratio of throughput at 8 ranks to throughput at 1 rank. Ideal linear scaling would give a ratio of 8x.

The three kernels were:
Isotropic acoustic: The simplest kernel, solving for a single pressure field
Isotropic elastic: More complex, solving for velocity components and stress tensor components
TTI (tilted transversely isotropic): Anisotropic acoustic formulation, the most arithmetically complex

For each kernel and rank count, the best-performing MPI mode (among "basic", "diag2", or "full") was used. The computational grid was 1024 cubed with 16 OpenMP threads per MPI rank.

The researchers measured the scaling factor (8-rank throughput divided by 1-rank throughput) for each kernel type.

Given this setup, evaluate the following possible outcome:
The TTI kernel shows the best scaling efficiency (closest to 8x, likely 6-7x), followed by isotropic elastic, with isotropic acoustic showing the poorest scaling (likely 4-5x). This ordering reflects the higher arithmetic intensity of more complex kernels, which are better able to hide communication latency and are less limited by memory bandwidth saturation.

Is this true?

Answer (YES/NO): NO